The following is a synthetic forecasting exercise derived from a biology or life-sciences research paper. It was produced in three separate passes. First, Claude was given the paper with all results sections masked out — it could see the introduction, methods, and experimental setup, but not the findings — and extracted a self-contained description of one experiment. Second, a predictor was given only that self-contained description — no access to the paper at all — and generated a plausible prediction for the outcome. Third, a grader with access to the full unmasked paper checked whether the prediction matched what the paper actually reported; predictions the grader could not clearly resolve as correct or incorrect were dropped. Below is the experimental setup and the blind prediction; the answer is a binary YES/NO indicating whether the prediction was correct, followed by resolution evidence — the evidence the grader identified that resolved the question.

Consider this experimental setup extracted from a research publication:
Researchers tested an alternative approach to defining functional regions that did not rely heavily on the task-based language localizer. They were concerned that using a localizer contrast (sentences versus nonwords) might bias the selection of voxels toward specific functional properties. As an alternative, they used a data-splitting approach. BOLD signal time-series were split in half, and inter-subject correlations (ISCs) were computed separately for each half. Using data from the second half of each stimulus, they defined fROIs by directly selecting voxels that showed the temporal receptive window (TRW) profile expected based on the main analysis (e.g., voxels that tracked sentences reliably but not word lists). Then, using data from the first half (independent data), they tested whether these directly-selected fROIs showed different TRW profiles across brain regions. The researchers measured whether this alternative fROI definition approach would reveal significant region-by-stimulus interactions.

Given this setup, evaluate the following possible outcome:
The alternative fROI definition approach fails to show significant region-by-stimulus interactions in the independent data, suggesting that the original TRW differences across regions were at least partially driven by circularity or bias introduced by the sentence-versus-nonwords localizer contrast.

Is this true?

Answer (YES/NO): NO